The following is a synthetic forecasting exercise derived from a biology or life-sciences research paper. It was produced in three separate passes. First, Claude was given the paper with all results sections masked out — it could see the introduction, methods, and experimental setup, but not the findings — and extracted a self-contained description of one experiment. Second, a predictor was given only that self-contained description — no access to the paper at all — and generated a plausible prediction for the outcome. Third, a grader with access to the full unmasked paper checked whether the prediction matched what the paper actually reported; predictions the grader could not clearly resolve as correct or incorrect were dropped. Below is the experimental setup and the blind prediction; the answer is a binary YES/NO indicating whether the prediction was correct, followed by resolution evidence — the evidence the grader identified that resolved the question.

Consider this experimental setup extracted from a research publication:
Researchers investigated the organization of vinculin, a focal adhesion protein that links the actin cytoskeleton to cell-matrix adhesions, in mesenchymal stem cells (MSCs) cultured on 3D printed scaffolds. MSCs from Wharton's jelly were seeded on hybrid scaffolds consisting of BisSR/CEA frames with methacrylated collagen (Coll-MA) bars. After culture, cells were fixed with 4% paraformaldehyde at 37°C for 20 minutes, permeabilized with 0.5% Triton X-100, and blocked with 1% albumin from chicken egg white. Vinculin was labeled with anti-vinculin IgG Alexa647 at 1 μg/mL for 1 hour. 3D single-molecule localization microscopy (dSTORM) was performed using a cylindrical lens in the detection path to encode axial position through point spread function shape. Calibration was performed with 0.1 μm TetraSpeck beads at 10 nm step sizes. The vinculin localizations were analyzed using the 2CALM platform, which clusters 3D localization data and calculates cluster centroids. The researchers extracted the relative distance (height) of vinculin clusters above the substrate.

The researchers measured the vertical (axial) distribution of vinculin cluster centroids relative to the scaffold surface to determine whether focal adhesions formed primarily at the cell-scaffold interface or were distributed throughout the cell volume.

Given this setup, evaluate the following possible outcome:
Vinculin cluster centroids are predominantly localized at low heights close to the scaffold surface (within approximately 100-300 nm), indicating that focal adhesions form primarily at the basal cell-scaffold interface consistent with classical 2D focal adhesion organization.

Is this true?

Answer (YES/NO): NO